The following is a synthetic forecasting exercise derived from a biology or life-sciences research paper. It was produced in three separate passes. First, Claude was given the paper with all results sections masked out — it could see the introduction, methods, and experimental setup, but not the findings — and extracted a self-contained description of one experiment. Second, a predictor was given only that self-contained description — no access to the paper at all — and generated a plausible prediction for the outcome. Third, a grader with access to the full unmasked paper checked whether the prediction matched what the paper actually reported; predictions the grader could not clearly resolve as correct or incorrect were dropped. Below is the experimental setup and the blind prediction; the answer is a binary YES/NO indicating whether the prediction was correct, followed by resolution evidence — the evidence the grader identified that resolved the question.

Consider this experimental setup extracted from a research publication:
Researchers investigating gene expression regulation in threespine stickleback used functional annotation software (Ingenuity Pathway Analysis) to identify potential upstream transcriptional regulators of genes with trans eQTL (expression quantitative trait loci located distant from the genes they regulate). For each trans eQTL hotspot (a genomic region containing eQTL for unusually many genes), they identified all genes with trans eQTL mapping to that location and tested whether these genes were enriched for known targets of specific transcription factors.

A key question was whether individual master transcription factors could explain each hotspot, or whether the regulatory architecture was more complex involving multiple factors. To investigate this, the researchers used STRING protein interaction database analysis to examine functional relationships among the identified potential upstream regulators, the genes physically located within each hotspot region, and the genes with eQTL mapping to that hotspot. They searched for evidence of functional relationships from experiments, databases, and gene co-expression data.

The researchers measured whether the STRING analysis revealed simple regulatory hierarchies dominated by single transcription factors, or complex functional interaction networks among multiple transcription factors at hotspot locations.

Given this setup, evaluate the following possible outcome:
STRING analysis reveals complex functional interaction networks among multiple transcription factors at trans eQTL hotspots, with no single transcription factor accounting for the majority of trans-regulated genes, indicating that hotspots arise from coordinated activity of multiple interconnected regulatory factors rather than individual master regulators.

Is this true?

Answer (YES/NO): YES